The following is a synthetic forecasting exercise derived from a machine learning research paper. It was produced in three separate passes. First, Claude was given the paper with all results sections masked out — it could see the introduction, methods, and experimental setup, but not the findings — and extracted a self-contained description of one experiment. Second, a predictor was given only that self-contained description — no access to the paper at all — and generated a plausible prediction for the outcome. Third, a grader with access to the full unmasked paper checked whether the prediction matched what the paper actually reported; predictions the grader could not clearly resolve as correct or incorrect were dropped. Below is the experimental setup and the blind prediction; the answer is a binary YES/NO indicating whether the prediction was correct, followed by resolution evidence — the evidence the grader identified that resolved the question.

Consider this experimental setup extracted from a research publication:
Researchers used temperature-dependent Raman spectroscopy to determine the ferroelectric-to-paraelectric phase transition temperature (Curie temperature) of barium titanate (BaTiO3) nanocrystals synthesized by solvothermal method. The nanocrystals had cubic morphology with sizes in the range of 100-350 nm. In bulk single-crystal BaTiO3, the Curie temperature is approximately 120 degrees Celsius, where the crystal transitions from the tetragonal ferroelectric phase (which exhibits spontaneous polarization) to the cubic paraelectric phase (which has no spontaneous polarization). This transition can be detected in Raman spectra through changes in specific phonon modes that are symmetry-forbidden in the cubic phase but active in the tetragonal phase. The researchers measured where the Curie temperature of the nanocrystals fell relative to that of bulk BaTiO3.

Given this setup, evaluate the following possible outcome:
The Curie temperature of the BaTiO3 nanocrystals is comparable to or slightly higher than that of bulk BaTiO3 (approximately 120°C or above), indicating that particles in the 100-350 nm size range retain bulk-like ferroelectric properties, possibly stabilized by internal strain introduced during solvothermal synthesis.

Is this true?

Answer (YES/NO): YES